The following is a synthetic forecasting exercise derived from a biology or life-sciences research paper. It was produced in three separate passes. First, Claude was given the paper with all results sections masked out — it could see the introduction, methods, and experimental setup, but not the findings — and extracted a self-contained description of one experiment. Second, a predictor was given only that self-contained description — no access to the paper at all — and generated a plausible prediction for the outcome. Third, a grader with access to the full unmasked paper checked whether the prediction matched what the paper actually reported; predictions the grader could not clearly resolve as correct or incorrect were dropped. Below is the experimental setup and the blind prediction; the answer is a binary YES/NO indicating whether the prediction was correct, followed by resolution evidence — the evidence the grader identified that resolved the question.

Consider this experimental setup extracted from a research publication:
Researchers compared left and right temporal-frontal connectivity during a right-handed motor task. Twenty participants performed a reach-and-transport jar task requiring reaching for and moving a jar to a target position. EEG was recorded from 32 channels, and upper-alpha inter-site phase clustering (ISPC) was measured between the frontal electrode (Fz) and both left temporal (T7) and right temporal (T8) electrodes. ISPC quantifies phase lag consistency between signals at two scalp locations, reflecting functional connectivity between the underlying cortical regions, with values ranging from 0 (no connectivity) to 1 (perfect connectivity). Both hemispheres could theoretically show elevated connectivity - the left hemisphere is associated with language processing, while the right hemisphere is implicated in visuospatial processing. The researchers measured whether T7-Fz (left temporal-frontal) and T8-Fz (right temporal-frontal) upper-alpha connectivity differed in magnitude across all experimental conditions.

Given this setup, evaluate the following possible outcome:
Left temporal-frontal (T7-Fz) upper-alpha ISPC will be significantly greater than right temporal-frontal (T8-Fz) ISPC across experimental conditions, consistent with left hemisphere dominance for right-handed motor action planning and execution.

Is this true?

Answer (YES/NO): NO